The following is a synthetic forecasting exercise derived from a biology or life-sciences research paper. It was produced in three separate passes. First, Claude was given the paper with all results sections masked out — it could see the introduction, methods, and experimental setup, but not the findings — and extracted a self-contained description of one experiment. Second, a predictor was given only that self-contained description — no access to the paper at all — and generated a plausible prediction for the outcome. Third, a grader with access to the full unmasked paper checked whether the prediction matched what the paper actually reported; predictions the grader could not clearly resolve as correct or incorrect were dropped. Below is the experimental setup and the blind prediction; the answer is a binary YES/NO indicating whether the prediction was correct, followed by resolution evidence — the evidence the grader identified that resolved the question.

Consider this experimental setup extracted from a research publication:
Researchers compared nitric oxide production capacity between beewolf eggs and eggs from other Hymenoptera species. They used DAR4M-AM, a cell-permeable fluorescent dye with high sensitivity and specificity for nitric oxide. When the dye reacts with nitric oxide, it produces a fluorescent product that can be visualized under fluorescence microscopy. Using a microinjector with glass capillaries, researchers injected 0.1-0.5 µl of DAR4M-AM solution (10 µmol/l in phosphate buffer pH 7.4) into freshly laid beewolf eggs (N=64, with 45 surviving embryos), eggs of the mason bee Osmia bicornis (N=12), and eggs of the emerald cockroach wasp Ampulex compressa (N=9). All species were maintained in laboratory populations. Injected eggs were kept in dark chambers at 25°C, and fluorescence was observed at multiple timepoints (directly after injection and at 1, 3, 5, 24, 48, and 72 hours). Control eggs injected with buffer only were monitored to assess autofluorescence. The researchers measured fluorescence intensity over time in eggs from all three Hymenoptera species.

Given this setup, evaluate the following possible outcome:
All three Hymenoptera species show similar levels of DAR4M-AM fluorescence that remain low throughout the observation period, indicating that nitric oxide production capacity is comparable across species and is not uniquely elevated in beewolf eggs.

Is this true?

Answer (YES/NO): NO